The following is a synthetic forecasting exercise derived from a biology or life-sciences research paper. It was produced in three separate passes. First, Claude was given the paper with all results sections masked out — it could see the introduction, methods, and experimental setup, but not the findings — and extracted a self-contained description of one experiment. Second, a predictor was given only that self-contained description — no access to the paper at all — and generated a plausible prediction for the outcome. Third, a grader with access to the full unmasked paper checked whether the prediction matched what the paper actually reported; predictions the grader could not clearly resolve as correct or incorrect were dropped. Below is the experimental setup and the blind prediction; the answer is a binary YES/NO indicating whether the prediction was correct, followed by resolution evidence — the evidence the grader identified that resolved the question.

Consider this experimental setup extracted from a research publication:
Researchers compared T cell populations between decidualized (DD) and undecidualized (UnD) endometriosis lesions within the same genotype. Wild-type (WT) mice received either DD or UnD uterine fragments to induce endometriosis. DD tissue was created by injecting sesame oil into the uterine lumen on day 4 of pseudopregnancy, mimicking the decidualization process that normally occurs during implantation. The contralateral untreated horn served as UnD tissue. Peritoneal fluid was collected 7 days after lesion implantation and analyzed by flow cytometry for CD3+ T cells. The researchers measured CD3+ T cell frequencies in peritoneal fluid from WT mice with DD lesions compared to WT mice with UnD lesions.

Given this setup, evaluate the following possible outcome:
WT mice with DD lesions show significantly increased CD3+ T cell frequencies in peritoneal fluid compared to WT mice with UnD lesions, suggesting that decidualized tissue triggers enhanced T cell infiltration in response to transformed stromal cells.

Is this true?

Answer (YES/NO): NO